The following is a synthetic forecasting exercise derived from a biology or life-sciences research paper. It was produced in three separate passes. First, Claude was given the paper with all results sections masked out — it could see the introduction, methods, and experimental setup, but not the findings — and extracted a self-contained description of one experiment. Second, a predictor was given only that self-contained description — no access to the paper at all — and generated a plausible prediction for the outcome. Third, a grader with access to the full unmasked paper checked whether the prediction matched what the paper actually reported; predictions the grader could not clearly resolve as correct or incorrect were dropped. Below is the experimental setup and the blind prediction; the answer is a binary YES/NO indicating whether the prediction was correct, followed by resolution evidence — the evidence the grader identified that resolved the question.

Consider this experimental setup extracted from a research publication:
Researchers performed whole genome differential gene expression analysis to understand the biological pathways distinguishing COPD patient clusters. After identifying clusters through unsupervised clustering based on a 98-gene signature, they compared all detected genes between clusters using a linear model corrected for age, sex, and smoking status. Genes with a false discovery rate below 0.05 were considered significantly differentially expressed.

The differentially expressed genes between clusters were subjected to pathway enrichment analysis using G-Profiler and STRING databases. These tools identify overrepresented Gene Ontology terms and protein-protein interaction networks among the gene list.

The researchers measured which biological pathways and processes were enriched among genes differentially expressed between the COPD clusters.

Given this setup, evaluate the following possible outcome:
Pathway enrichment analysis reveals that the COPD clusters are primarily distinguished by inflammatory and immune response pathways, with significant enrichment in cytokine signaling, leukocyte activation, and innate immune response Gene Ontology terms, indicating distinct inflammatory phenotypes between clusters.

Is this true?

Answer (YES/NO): NO